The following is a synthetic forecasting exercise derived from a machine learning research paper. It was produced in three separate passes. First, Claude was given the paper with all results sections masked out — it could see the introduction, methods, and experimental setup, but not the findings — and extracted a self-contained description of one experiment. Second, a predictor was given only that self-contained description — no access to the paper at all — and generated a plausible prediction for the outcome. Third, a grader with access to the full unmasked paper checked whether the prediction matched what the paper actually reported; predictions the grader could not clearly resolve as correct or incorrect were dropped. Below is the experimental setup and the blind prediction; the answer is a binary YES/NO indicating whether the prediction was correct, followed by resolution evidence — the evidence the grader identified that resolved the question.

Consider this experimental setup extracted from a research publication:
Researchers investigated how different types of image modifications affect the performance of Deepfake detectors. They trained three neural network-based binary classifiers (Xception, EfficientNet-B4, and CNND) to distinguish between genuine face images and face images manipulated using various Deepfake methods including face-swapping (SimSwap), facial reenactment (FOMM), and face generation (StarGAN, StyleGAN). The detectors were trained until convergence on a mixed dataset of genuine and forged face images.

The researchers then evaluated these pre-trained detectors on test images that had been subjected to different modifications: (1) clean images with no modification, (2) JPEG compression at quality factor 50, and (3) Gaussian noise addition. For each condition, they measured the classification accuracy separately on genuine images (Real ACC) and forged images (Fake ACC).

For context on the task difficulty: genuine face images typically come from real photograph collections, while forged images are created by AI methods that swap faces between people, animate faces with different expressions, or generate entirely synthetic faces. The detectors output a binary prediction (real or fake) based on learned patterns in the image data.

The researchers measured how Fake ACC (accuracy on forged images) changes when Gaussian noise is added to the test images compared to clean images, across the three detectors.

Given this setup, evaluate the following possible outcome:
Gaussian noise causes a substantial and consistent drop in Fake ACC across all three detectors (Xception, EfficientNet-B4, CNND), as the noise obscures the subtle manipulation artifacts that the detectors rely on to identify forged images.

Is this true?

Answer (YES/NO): NO